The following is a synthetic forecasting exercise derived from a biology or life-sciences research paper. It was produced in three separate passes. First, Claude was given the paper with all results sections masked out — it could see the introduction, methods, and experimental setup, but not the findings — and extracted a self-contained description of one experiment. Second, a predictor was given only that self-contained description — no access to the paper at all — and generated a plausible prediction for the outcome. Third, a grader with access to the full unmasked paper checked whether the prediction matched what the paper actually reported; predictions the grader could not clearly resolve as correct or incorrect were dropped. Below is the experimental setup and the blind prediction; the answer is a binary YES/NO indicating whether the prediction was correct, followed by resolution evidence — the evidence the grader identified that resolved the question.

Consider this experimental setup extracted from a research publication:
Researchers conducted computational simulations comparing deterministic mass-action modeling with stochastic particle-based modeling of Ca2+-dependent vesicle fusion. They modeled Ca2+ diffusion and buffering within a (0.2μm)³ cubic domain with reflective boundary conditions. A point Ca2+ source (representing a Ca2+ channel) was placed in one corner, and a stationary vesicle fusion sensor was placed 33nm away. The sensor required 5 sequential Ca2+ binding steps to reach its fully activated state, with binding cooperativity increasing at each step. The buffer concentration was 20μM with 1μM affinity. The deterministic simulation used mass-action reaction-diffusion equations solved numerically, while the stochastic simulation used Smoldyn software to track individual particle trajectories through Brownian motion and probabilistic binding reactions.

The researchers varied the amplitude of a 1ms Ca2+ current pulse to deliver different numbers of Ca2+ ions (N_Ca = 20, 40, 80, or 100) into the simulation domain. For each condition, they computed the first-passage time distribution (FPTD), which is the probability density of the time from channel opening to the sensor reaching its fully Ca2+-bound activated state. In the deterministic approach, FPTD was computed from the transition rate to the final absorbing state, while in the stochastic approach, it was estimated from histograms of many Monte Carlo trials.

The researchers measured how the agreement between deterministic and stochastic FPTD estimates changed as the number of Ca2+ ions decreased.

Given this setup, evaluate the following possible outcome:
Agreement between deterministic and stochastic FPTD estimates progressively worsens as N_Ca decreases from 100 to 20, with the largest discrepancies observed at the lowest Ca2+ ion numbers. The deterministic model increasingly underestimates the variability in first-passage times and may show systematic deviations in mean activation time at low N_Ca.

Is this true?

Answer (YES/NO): YES